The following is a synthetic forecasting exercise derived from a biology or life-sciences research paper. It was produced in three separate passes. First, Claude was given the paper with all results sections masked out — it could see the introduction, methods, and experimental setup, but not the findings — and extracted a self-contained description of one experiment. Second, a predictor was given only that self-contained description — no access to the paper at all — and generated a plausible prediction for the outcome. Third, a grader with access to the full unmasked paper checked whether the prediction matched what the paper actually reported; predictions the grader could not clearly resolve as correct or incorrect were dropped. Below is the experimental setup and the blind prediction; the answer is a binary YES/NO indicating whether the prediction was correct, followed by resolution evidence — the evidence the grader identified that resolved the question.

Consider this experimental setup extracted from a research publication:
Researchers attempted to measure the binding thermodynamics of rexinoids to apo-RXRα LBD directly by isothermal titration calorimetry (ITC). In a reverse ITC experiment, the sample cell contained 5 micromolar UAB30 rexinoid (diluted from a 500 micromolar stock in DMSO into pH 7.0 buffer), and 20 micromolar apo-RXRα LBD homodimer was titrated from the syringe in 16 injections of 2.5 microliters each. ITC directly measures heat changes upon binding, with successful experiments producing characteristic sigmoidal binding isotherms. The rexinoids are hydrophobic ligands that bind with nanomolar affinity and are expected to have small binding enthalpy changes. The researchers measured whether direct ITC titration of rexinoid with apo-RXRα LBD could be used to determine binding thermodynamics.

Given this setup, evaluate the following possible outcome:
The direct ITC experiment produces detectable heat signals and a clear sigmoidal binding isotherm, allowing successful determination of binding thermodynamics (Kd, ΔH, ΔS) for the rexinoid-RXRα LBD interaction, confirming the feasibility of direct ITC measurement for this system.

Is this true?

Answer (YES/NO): NO